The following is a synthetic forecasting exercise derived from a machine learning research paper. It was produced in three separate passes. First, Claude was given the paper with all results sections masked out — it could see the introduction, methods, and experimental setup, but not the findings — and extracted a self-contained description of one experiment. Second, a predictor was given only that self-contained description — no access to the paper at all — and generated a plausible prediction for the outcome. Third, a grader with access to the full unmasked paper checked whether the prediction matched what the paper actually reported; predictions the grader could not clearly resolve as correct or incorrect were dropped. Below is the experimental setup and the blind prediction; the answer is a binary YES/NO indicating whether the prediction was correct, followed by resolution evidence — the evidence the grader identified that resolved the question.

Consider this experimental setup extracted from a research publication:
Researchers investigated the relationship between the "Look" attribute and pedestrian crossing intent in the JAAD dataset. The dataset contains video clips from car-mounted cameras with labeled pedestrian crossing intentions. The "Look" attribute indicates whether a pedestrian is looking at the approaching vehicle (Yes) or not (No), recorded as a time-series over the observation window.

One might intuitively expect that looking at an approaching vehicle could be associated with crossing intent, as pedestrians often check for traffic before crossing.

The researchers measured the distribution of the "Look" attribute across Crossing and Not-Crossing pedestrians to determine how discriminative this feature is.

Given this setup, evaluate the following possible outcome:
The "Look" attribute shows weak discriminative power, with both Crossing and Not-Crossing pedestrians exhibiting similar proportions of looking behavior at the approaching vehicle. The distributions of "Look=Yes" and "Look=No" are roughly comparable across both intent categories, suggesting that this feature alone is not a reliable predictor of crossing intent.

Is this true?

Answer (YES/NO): YES